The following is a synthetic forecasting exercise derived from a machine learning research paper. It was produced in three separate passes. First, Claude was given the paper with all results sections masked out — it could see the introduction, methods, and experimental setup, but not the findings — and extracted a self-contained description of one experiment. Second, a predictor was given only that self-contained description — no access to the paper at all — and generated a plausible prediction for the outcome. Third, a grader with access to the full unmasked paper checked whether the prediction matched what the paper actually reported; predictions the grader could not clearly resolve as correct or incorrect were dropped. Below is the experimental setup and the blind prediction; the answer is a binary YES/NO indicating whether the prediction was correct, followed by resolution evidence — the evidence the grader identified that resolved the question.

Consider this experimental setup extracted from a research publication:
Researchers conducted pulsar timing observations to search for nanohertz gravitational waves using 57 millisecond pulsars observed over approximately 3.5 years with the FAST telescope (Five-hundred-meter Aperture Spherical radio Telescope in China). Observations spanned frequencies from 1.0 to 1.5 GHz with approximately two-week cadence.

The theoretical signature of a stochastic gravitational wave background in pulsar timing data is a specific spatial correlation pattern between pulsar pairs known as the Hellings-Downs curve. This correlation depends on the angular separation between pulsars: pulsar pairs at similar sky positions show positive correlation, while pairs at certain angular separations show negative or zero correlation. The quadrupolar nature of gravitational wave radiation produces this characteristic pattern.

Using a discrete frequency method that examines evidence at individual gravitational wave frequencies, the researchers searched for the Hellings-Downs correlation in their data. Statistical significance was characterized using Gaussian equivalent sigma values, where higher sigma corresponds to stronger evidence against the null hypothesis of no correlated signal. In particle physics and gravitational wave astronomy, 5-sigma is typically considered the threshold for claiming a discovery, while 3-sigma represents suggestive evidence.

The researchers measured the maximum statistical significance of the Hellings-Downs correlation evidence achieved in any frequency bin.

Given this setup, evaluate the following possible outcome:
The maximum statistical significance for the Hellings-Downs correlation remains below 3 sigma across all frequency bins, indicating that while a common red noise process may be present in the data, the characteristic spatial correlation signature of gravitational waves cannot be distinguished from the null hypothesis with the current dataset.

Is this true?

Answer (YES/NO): NO